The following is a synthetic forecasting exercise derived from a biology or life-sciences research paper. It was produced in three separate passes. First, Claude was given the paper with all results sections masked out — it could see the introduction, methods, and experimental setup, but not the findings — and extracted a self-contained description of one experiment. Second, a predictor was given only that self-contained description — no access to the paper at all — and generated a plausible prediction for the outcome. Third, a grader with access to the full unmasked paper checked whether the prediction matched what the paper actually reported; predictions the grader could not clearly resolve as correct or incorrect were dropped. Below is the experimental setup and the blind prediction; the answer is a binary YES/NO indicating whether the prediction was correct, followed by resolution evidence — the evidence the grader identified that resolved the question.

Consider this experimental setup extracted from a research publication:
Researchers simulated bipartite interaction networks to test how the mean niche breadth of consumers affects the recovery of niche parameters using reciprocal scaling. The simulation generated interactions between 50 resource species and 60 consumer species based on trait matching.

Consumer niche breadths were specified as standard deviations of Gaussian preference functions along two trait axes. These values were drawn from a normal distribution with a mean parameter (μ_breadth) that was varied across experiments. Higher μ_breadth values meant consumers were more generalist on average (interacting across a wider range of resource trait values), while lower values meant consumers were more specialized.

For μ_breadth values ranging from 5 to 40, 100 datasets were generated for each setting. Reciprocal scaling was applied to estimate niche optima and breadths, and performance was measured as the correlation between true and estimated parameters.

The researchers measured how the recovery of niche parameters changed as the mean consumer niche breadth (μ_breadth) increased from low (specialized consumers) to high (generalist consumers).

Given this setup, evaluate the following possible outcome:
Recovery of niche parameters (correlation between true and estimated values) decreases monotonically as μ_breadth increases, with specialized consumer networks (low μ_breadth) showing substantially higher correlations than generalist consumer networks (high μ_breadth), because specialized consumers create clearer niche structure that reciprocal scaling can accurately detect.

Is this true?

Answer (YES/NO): NO